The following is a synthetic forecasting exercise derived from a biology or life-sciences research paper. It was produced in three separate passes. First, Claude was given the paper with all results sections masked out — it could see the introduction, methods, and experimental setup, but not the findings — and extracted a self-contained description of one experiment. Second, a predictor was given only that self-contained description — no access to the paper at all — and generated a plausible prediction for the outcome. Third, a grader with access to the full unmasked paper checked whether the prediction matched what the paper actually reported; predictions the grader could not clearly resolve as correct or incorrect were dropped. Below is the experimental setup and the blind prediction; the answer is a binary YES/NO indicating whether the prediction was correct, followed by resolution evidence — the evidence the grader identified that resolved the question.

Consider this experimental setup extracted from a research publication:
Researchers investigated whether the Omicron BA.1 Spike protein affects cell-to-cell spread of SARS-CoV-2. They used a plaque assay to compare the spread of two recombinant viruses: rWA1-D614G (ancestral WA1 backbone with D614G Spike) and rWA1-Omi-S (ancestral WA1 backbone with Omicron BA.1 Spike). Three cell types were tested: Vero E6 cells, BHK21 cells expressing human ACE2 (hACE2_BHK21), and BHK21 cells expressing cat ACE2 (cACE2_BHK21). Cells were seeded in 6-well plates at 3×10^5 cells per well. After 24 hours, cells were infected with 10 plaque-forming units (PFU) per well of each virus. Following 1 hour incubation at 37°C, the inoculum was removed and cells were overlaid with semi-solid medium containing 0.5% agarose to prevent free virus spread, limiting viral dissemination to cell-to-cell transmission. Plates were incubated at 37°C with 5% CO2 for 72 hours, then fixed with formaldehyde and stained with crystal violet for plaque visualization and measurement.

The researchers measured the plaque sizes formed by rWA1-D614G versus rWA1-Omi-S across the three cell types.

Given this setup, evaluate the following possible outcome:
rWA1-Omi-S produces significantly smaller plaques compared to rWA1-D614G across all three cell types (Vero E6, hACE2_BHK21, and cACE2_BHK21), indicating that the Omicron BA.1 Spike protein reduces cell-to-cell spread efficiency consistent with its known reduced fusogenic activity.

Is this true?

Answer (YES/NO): YES